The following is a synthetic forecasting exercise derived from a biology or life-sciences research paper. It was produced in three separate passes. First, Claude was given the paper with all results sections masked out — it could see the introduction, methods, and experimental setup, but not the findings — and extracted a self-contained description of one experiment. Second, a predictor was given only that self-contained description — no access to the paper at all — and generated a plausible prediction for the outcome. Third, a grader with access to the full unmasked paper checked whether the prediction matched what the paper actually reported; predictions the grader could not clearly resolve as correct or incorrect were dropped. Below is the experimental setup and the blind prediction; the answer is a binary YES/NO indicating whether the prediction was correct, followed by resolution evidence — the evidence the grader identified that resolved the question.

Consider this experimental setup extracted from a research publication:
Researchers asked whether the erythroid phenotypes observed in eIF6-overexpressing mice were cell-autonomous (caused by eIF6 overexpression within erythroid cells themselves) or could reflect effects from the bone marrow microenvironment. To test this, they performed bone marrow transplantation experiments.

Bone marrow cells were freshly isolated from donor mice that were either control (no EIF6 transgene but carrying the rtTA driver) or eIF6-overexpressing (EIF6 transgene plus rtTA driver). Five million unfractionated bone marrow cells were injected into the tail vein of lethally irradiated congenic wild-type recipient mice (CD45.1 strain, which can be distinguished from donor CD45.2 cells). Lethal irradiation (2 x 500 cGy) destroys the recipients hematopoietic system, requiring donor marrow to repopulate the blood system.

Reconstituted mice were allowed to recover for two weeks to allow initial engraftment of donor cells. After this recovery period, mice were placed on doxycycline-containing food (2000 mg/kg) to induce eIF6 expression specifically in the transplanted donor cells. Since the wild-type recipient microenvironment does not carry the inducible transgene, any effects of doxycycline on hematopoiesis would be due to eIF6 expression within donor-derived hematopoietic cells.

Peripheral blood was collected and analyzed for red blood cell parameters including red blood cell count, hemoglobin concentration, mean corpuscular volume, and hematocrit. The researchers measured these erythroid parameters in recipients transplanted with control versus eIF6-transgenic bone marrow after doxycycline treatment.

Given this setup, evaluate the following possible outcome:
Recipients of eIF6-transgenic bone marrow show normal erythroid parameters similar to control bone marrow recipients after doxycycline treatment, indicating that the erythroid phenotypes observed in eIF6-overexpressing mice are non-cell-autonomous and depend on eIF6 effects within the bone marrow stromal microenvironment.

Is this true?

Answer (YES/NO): NO